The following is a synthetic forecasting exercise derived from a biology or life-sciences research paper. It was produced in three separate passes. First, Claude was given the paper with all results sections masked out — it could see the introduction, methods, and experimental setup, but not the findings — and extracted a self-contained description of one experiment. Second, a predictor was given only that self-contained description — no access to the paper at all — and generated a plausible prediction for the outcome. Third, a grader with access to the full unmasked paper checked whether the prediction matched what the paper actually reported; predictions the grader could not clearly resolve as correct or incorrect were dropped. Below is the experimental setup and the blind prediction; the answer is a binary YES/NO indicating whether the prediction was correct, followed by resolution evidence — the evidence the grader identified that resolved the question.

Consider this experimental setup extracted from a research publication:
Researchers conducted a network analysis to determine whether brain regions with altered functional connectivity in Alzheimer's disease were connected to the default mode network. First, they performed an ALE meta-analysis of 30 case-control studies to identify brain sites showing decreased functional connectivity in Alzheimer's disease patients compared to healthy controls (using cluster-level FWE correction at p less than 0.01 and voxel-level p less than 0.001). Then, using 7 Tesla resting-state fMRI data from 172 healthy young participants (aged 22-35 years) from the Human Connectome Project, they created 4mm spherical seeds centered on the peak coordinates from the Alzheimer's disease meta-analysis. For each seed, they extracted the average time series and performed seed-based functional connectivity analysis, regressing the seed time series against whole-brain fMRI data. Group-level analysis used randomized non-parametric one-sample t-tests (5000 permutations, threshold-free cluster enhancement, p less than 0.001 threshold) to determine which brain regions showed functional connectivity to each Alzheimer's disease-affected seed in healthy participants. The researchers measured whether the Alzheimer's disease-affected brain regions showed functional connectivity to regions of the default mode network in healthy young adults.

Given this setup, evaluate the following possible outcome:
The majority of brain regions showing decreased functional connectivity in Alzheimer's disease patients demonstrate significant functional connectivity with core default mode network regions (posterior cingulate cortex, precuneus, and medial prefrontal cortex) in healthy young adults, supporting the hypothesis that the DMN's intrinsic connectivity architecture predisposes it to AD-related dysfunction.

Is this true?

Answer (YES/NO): YES